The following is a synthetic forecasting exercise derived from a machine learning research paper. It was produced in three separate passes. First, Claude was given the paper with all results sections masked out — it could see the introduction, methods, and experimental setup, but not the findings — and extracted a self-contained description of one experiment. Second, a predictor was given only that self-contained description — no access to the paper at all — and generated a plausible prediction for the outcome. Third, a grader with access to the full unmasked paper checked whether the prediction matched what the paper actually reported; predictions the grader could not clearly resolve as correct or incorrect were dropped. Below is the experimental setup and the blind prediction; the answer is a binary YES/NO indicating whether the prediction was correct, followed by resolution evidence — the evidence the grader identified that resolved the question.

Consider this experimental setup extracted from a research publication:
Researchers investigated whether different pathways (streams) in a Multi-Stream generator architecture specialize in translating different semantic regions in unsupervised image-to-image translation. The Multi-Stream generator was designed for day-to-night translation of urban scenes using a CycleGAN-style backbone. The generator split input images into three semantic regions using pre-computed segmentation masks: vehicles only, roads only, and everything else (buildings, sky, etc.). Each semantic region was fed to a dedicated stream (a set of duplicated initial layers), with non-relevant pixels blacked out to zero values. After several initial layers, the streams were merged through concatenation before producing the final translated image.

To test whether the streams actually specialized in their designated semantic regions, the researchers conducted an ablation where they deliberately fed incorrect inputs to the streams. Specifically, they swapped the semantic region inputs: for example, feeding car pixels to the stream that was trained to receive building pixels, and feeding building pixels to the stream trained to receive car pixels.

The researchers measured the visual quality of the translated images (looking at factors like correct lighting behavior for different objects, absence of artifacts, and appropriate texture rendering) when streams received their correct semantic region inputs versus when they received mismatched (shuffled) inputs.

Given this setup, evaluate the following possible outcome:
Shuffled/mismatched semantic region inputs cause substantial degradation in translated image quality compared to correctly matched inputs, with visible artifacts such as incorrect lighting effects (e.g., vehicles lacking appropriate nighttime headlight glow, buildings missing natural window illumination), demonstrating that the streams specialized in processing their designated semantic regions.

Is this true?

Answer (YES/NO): YES